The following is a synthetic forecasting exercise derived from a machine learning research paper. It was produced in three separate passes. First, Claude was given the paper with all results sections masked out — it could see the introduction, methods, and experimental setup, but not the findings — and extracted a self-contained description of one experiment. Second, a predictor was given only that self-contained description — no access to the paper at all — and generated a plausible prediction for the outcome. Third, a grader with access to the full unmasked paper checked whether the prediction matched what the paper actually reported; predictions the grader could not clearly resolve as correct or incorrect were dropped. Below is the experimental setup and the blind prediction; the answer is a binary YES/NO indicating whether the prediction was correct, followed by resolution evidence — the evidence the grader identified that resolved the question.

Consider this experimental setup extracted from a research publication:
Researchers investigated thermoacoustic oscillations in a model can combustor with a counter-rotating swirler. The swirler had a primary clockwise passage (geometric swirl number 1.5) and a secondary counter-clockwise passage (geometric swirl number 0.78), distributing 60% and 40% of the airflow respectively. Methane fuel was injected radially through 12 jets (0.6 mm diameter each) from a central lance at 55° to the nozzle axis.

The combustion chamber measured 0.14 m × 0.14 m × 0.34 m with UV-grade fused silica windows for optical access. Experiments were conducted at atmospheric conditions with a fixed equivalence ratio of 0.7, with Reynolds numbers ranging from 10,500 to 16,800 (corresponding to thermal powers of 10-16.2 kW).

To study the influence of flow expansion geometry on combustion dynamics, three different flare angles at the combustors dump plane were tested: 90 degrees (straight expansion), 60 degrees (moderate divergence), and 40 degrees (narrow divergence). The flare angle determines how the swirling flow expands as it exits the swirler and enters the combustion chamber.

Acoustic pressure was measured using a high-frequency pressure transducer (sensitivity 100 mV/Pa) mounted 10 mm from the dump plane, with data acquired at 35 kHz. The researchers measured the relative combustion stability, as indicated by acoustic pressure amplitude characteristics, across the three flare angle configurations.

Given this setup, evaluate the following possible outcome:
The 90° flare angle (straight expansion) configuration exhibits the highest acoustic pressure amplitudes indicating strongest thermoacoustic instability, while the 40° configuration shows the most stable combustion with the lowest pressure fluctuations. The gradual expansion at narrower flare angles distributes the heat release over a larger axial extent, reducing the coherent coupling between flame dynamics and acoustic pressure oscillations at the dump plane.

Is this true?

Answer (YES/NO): NO